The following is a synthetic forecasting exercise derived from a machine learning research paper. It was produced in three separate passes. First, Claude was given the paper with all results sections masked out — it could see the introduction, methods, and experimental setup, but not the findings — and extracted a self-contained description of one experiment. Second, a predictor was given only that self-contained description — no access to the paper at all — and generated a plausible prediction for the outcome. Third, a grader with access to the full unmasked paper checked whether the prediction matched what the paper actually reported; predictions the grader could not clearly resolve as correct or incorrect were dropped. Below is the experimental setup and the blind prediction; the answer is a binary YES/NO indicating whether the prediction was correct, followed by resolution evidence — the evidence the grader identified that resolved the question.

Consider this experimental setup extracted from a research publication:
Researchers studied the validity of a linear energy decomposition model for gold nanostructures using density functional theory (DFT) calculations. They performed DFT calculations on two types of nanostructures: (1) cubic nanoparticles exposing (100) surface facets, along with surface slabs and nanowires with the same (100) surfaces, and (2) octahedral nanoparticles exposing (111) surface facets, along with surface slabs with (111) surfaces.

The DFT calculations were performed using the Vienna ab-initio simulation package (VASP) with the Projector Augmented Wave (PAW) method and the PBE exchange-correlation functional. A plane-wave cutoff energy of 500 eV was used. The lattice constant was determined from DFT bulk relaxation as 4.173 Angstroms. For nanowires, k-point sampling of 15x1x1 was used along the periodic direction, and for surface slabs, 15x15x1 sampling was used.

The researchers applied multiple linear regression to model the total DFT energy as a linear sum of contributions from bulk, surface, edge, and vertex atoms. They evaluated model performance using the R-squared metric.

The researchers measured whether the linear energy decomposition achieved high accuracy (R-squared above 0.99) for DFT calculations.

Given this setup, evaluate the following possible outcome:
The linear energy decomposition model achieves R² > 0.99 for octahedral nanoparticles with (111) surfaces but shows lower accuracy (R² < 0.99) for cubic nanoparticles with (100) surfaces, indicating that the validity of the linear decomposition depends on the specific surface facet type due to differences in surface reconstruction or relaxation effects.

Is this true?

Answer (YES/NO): NO